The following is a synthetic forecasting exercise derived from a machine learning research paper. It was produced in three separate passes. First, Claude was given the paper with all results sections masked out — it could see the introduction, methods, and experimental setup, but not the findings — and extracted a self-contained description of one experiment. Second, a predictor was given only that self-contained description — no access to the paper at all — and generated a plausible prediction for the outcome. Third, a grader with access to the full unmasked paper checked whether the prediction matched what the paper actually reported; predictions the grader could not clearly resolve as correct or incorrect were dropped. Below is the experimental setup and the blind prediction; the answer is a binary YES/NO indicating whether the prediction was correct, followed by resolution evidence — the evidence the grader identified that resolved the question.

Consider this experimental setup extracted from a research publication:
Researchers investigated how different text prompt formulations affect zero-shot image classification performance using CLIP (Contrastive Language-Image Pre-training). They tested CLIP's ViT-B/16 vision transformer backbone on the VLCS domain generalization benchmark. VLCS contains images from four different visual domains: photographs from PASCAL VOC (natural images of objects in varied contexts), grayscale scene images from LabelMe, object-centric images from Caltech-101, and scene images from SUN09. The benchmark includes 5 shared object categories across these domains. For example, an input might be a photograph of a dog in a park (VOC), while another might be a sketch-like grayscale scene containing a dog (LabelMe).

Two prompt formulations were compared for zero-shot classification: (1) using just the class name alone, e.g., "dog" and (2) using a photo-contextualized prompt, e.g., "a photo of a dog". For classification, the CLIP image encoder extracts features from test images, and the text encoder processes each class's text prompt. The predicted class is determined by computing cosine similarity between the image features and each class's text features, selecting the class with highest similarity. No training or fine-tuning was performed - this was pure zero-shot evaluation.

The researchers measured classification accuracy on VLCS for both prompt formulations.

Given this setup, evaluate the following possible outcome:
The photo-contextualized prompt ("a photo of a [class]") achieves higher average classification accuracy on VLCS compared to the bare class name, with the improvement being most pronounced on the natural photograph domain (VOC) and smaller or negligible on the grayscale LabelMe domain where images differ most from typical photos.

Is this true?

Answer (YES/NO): NO